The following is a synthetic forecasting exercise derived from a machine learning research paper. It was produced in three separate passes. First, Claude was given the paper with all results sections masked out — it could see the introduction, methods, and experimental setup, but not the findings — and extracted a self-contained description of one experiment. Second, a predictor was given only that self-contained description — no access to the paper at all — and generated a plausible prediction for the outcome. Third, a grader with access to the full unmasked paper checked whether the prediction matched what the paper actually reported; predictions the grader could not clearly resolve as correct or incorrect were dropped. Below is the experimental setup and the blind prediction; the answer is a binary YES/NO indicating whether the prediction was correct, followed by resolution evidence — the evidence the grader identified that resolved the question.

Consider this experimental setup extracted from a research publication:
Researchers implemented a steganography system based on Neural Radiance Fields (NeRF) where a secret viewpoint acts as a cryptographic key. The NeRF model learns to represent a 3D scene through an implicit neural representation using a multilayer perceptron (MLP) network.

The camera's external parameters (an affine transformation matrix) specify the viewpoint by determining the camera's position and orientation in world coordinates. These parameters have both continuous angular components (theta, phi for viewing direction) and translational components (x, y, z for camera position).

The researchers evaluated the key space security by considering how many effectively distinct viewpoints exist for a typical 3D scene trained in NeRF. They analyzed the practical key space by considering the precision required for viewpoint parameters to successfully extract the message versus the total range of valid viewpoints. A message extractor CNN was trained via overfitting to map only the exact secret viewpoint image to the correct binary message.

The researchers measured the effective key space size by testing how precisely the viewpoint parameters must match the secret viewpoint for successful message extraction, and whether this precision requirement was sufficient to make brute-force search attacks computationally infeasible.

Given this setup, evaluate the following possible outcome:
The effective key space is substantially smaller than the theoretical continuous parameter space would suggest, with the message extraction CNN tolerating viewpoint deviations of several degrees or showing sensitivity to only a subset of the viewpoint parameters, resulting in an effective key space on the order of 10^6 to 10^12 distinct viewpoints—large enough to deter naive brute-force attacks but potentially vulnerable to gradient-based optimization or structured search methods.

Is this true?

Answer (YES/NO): NO